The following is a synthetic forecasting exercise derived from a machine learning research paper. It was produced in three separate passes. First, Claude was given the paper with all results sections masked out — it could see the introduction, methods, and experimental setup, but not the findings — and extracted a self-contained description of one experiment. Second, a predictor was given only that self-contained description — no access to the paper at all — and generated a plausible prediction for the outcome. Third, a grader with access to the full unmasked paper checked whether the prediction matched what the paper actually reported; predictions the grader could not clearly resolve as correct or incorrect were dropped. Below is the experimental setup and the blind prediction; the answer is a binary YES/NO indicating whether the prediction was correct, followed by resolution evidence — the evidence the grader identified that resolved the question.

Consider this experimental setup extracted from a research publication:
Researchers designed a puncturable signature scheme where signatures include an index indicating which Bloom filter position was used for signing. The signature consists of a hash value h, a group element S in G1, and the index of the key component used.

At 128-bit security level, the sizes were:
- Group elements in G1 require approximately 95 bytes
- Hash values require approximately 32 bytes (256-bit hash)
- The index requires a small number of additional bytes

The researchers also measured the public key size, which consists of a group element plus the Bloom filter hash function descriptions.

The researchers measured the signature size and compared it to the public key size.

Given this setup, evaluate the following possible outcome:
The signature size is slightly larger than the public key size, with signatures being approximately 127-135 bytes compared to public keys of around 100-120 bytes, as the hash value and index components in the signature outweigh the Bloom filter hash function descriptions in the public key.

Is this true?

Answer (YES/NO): NO